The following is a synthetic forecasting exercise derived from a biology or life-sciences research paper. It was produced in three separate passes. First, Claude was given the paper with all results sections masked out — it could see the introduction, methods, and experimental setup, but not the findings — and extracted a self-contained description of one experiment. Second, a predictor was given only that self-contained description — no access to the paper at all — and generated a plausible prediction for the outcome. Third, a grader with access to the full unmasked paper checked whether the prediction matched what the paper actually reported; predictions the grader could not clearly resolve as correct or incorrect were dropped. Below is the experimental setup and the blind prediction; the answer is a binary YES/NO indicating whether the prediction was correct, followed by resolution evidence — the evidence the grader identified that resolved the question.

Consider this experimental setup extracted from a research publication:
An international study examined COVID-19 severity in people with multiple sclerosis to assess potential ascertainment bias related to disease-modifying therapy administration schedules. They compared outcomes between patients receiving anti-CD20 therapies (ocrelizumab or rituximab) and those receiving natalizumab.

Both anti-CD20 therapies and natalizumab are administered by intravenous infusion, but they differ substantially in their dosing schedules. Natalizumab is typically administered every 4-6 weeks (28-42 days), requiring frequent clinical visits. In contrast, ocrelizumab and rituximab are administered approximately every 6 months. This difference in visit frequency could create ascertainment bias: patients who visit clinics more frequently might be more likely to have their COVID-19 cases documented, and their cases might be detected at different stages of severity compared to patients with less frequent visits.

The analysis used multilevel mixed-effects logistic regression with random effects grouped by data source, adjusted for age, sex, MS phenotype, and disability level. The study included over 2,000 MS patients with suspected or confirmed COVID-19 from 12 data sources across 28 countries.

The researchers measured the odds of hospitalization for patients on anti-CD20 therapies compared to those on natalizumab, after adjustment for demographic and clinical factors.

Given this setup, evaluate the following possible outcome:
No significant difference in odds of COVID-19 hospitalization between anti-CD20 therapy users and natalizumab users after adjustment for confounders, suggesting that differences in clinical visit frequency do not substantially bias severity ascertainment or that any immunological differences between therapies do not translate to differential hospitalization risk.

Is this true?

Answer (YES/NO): NO